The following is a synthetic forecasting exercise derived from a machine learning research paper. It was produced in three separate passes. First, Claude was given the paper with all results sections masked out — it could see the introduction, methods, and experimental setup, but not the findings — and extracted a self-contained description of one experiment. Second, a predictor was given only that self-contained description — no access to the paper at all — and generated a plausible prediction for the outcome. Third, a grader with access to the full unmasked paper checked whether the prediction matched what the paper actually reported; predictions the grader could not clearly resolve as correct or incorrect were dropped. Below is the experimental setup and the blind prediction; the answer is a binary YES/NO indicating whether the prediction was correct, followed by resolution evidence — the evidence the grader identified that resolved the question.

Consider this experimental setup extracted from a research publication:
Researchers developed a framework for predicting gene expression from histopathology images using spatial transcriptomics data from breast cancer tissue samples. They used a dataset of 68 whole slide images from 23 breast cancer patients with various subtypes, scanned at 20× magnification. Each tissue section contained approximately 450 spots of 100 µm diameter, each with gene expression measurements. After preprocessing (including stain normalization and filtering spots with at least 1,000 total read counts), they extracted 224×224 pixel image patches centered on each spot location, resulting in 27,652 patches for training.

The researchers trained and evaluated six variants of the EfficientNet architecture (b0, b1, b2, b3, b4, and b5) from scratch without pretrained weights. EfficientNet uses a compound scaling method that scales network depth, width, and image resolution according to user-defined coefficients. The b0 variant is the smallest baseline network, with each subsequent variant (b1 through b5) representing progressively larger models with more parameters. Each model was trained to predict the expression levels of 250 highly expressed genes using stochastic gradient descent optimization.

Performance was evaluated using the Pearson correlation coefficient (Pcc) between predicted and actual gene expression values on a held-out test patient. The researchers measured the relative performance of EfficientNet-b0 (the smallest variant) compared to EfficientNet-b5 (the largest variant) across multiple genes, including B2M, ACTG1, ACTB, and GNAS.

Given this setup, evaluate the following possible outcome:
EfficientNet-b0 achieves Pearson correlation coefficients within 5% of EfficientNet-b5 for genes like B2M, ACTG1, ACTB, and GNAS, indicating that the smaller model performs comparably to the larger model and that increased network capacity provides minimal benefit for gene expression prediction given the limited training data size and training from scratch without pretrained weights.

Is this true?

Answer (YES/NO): NO